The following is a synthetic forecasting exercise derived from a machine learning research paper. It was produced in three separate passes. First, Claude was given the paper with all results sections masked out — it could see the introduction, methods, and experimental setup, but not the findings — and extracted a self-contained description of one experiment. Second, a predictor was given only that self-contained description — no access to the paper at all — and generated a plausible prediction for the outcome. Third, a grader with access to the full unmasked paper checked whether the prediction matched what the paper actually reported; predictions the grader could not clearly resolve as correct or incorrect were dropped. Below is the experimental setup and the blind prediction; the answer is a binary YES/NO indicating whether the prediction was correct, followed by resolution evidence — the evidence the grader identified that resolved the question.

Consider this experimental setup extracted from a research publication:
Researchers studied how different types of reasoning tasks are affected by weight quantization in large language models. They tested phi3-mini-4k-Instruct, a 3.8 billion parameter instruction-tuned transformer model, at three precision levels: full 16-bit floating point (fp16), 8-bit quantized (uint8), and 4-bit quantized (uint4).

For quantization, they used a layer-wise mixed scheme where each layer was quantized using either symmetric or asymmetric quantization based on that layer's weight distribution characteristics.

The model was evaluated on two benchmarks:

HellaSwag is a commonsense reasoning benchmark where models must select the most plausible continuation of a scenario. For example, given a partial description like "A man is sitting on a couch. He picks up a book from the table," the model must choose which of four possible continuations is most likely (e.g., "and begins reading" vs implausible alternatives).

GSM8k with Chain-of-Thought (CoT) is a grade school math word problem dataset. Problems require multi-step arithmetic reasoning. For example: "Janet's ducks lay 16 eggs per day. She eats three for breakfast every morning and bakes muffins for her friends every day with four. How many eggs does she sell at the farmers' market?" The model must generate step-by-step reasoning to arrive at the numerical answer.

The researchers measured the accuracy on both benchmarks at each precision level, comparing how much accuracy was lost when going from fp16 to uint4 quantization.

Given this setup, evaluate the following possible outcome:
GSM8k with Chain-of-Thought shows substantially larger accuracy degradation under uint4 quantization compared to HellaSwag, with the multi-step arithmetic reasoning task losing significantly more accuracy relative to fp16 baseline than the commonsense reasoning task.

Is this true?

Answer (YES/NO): YES